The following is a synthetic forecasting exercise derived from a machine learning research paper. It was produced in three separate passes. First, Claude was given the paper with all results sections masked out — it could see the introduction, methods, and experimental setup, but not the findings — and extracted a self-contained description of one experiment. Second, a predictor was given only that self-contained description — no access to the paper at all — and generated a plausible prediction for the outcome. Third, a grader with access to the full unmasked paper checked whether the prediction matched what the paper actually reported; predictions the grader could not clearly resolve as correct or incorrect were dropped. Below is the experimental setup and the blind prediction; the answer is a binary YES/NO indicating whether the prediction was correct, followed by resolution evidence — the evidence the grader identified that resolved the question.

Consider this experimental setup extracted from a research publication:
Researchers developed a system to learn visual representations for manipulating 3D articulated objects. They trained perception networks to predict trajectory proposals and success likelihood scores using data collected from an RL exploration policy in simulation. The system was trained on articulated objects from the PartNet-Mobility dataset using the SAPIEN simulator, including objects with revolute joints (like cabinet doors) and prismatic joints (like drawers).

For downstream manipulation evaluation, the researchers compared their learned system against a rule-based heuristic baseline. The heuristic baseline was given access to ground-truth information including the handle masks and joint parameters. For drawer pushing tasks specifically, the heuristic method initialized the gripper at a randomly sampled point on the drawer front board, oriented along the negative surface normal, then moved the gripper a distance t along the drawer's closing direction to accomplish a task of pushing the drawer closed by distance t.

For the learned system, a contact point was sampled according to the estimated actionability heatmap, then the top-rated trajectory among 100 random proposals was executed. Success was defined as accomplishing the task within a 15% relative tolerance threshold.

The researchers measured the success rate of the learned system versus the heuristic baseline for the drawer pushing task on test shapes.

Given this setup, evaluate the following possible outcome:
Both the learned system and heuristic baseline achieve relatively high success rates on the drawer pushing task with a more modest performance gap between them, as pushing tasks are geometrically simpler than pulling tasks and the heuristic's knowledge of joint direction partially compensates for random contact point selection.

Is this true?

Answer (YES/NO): NO